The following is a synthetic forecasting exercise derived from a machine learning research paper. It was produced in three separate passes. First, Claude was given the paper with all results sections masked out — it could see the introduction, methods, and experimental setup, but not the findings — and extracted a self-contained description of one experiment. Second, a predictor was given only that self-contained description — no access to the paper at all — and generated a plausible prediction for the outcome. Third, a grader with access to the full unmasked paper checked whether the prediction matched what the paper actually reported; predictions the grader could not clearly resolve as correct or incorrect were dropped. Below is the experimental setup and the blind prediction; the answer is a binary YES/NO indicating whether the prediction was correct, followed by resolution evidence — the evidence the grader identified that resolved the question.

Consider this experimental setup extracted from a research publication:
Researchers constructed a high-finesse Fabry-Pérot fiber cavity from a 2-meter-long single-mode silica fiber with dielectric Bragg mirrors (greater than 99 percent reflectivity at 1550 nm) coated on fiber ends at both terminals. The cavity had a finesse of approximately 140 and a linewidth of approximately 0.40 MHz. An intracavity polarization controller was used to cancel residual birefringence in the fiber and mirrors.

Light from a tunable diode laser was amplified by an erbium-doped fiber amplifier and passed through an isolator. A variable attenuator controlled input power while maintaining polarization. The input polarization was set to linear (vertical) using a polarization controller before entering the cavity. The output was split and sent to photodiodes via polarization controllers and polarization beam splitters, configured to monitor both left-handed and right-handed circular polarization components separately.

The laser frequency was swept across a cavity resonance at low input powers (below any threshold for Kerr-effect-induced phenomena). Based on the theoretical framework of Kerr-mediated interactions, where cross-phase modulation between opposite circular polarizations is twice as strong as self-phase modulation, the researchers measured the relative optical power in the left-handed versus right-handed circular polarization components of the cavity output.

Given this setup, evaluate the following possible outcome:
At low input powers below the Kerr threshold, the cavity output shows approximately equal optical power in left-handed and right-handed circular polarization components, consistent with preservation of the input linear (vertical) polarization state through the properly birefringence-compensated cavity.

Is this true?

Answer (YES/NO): YES